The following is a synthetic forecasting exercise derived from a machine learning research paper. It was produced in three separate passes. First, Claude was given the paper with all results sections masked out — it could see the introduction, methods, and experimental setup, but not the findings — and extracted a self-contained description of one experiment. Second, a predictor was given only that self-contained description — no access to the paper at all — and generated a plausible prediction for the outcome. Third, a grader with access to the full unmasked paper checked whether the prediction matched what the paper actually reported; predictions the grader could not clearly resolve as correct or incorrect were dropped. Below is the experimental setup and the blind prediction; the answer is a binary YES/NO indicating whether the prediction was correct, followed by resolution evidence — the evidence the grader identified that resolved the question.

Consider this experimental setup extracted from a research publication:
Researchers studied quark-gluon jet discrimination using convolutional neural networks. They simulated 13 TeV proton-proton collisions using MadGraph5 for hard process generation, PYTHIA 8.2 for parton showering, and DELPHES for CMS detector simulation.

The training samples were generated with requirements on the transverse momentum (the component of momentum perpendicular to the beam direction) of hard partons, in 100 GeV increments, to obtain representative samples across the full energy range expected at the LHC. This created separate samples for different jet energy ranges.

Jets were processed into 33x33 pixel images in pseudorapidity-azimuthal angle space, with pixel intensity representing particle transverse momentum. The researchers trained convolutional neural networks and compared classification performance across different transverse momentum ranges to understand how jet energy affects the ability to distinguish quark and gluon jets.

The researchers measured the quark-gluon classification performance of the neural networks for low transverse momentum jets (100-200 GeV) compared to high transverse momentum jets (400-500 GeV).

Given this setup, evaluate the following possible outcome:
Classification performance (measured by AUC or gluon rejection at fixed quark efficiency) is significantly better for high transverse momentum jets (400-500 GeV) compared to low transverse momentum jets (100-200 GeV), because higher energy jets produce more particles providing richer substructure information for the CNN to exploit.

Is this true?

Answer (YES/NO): NO